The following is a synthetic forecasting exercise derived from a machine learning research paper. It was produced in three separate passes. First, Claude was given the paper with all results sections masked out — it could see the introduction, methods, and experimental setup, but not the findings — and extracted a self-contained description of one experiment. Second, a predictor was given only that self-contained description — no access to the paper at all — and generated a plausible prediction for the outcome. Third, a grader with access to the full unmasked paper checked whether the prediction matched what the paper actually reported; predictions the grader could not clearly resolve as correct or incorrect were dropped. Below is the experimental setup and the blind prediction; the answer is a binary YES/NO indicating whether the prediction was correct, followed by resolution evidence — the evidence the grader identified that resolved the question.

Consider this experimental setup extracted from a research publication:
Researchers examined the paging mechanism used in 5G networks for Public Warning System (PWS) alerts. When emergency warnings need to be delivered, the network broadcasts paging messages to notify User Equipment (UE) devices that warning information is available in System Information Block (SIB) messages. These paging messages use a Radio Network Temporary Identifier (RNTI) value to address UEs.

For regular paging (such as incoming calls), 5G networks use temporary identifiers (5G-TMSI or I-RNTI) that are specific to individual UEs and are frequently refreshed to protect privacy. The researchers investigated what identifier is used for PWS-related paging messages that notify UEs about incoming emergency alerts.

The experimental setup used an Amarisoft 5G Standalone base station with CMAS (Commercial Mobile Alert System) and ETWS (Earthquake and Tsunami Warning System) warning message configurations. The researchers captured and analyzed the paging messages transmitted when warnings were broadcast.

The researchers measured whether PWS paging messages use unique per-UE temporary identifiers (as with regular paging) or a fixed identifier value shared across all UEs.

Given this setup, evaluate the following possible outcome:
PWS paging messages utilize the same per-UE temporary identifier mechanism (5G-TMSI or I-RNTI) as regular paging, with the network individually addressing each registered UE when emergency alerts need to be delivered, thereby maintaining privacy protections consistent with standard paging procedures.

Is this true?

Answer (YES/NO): NO